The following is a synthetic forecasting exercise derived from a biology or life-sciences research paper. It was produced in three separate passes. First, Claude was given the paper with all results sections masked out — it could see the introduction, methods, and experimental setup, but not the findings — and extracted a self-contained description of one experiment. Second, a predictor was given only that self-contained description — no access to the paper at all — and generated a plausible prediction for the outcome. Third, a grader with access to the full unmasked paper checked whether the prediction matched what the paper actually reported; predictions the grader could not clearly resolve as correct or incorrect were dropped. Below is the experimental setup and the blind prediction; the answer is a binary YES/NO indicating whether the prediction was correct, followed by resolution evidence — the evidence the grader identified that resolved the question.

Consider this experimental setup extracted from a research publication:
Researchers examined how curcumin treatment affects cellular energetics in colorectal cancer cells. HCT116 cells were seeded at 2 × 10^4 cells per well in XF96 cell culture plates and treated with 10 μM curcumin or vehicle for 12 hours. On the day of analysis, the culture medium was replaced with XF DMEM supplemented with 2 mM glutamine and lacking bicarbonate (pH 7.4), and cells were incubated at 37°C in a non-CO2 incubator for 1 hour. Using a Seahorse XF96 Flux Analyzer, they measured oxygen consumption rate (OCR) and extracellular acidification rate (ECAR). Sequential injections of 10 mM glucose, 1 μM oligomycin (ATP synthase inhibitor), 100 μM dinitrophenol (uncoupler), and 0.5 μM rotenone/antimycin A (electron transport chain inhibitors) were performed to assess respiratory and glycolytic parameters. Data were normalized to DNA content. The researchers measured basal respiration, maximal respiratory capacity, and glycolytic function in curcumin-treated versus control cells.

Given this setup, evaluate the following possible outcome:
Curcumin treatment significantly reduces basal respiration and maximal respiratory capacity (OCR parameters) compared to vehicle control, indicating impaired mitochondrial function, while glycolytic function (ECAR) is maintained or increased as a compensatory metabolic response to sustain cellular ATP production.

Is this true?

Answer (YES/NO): YES